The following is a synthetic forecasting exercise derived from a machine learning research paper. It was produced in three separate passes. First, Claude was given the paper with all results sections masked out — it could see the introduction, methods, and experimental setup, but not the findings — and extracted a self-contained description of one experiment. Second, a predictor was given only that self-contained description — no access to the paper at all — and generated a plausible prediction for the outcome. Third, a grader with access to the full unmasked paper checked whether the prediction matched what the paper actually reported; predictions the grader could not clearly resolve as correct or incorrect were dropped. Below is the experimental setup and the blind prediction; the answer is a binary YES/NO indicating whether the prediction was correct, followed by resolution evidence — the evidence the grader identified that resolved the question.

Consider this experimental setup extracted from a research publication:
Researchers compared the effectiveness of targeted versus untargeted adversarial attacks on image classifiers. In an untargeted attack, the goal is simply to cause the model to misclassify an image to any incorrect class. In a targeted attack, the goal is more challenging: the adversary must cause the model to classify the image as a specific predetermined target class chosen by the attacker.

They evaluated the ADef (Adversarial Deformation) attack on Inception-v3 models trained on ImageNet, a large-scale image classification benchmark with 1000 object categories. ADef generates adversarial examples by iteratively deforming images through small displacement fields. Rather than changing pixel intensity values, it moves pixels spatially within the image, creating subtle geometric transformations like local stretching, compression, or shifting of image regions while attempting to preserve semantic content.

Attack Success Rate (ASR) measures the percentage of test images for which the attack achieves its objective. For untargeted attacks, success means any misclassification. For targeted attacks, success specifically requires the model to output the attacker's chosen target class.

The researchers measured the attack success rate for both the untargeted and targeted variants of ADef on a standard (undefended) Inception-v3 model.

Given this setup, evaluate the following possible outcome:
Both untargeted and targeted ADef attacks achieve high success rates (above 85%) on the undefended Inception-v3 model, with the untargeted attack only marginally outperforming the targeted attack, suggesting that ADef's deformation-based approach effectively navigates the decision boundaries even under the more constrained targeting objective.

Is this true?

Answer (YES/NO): NO